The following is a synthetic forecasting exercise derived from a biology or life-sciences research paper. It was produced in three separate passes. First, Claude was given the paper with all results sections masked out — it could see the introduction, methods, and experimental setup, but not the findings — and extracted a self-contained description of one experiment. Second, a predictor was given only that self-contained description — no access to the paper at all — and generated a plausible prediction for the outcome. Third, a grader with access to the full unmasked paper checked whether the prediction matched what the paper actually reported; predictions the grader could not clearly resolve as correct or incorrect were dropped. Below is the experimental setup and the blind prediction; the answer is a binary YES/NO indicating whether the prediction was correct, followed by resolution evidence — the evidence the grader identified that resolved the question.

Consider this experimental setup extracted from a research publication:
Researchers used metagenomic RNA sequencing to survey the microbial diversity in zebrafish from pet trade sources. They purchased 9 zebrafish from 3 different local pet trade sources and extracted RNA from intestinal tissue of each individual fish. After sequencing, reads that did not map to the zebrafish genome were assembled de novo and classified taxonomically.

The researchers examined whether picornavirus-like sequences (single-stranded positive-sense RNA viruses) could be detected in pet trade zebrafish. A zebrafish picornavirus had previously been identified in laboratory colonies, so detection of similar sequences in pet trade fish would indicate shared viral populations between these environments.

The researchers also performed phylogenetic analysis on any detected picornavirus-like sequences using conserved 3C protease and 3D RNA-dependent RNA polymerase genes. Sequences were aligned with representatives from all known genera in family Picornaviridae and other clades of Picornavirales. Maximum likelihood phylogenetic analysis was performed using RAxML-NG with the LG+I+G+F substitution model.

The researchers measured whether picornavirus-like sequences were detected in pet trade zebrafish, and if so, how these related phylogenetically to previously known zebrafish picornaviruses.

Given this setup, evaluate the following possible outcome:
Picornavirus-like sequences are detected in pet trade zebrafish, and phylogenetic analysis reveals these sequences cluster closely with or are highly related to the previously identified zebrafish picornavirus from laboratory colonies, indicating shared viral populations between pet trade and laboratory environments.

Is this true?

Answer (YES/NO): YES